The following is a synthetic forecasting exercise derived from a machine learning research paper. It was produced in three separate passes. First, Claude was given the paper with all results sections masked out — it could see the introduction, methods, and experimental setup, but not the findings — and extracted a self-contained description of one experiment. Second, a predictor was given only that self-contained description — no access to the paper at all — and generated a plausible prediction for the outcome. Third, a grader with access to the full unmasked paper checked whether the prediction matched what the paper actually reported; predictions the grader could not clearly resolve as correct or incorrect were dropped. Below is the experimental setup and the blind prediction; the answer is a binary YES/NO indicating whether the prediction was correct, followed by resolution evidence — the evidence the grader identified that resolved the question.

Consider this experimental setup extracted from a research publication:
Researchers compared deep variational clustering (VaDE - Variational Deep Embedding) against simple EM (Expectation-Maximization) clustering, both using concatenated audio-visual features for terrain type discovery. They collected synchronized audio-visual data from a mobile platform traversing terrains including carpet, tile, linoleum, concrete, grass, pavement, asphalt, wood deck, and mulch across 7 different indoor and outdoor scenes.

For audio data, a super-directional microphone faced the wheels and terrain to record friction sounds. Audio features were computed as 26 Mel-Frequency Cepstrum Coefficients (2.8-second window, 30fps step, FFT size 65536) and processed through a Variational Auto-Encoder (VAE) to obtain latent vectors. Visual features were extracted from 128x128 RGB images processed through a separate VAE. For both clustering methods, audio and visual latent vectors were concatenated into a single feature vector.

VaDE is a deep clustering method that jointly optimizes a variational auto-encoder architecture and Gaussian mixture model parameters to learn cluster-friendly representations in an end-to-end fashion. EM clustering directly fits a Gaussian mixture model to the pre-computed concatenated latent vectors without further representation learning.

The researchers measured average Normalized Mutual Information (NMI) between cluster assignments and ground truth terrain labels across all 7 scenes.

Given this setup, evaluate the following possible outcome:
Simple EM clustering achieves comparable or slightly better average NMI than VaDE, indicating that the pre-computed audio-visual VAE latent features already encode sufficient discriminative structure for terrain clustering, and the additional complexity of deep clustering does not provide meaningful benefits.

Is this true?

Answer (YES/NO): NO